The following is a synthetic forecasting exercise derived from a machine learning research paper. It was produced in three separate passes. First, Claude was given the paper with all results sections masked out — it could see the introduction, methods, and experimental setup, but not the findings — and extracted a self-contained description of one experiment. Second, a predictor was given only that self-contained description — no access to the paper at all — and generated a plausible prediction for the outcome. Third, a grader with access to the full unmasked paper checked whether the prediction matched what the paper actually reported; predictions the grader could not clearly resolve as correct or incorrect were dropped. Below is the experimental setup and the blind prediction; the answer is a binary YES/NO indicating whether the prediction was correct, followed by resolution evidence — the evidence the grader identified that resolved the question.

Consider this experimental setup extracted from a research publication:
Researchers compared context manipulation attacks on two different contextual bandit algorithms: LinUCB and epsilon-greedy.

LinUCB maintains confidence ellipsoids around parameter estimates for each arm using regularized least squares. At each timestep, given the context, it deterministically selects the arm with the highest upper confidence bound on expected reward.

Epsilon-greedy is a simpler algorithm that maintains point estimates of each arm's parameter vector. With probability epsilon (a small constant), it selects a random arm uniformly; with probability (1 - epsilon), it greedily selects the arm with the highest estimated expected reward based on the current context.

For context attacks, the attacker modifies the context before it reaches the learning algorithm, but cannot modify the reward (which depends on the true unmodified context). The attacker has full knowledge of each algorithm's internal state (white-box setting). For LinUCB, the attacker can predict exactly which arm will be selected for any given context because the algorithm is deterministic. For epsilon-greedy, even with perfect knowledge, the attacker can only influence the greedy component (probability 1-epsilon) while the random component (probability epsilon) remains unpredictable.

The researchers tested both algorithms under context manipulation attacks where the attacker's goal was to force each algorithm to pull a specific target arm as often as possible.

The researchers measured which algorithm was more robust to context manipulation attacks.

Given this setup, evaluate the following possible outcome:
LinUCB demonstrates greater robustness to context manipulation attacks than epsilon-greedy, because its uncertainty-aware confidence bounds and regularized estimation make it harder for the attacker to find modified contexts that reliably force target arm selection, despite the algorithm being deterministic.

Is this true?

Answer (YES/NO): NO